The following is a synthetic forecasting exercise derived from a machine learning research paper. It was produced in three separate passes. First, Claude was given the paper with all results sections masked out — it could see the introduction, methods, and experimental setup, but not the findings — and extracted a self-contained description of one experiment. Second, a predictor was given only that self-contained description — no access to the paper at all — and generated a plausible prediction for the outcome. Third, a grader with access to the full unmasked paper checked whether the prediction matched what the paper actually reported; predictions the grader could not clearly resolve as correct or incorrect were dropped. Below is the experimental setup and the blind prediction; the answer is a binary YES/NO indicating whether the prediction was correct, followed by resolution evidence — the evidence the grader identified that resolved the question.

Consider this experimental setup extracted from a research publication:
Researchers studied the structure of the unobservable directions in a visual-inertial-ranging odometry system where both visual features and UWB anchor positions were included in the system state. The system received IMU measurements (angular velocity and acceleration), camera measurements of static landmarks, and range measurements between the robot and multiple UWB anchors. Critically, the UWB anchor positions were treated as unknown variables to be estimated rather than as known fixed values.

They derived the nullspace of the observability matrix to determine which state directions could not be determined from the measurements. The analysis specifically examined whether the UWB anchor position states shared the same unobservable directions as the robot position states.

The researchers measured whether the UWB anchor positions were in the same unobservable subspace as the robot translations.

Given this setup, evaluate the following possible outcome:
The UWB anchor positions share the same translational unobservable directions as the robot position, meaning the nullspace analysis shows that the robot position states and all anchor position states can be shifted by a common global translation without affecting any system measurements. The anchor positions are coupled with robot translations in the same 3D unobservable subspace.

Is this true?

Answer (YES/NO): YES